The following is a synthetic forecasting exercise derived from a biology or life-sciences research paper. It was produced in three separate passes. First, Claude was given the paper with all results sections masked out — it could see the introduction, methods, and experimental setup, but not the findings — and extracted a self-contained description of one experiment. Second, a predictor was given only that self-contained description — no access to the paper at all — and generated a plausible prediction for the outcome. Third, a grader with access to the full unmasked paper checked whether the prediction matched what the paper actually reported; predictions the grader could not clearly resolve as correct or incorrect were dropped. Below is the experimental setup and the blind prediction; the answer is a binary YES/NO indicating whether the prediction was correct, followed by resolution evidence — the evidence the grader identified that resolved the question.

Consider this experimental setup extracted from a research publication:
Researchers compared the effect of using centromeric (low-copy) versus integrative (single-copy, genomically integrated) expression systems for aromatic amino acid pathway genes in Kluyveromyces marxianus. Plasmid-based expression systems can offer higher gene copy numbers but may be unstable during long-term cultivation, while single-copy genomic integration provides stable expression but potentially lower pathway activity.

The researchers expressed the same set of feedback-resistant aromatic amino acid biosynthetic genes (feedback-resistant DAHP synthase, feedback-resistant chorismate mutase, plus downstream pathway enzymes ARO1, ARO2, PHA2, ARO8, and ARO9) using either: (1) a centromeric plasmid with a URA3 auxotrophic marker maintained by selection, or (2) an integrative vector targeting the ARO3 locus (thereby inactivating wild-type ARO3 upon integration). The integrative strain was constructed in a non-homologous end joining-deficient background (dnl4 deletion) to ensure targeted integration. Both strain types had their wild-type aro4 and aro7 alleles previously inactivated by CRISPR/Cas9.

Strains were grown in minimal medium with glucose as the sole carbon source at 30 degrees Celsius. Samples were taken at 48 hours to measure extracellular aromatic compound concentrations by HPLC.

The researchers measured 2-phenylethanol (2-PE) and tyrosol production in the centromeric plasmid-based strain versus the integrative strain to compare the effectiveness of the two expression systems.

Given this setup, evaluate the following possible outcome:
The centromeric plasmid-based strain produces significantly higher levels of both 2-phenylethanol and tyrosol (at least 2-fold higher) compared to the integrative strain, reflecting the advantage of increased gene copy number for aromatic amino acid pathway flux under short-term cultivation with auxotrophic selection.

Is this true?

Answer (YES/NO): NO